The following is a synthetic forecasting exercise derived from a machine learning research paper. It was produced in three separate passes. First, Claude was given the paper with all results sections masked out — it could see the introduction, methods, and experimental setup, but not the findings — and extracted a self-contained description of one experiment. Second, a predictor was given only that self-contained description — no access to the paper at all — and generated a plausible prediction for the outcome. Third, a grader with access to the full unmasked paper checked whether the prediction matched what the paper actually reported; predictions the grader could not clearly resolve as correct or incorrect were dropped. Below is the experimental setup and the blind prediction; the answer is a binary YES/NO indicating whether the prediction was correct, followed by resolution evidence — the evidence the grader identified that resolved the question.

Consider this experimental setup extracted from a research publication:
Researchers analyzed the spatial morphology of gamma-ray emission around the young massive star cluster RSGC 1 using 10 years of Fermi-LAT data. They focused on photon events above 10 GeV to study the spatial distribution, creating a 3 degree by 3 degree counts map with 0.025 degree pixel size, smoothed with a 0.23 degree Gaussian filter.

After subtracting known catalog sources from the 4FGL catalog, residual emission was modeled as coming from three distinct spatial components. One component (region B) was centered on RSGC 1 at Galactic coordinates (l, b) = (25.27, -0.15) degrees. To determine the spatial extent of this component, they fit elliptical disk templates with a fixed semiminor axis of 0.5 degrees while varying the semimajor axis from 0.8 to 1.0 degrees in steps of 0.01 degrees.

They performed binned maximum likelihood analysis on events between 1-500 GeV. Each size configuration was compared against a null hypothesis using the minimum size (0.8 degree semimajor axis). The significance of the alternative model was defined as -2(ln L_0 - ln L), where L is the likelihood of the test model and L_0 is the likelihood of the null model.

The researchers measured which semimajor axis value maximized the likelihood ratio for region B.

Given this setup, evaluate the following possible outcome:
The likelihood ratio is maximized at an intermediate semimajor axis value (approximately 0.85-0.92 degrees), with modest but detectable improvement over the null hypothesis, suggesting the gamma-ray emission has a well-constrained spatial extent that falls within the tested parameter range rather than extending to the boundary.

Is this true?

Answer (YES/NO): YES